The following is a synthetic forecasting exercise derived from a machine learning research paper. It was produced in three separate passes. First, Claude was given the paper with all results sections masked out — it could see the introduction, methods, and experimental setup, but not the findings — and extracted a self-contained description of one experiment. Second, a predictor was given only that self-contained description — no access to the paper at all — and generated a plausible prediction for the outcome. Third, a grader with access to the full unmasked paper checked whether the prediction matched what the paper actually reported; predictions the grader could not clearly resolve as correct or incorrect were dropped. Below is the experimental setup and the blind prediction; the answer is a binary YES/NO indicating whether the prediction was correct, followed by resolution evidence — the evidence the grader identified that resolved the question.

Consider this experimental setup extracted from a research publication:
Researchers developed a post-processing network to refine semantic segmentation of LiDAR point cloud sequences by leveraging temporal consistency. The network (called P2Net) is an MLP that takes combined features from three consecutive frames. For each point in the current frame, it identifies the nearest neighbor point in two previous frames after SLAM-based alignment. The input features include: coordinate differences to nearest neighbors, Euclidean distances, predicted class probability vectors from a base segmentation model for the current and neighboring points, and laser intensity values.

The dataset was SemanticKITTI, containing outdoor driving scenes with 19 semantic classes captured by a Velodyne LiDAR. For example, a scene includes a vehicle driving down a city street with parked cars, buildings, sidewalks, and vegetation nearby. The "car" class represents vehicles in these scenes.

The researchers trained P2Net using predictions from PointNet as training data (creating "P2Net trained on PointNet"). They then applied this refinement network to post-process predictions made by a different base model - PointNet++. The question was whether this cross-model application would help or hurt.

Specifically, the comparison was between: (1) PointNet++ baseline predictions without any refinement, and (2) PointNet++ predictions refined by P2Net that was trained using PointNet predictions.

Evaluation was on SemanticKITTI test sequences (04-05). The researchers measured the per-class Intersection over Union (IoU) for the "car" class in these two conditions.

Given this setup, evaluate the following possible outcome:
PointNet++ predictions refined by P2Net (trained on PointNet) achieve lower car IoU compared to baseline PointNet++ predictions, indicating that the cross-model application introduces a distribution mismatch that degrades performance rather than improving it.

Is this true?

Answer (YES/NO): YES